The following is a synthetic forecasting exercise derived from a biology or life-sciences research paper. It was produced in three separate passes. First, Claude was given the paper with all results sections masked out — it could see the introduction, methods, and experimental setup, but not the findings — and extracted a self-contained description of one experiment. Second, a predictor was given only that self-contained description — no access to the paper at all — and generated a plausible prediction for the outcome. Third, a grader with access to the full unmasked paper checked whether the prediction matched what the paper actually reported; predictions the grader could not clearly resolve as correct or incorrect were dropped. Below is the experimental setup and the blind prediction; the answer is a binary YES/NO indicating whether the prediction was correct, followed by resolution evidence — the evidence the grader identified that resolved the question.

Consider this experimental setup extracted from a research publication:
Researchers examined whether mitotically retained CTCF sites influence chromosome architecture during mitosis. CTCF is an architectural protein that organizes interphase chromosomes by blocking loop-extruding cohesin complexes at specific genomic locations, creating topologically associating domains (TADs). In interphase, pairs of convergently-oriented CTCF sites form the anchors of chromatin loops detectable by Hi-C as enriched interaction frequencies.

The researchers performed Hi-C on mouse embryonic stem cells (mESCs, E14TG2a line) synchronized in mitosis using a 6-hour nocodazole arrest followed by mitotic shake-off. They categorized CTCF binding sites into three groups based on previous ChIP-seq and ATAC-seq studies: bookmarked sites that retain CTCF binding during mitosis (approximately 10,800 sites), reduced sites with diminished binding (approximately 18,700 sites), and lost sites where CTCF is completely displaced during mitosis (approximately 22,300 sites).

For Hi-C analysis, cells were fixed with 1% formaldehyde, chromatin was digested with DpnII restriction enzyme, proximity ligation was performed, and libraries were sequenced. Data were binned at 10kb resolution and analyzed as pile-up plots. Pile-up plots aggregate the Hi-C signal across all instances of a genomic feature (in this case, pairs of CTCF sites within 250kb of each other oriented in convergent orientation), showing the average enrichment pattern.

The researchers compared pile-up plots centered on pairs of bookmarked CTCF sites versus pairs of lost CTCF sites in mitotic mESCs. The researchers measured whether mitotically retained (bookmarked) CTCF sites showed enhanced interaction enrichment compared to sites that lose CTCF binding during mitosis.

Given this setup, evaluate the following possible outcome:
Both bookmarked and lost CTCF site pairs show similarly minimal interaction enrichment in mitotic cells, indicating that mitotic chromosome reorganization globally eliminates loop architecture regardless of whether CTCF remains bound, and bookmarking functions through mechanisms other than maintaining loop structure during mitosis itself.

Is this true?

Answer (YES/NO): YES